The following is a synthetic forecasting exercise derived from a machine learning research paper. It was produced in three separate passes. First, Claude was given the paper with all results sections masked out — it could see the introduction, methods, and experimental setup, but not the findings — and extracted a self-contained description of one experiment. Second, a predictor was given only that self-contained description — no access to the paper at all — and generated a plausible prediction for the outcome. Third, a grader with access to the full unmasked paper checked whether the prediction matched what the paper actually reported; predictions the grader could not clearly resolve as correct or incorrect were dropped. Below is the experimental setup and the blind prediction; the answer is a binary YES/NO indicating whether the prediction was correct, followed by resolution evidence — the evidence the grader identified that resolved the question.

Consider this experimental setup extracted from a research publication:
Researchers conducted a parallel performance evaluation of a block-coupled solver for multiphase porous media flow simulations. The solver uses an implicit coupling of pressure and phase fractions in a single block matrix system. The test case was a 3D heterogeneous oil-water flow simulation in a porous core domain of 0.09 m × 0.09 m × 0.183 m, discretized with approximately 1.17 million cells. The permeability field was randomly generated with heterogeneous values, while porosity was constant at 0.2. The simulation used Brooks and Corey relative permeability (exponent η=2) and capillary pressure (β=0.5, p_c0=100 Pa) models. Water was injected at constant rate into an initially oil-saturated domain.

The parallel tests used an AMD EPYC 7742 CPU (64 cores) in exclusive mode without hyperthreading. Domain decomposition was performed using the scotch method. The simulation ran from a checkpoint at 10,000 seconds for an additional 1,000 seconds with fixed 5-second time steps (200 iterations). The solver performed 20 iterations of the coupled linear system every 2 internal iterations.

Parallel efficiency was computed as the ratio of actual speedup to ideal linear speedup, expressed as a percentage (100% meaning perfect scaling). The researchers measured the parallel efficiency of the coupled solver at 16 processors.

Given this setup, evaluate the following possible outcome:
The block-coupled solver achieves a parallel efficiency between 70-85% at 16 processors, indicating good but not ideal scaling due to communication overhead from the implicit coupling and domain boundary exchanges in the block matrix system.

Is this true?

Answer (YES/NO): NO